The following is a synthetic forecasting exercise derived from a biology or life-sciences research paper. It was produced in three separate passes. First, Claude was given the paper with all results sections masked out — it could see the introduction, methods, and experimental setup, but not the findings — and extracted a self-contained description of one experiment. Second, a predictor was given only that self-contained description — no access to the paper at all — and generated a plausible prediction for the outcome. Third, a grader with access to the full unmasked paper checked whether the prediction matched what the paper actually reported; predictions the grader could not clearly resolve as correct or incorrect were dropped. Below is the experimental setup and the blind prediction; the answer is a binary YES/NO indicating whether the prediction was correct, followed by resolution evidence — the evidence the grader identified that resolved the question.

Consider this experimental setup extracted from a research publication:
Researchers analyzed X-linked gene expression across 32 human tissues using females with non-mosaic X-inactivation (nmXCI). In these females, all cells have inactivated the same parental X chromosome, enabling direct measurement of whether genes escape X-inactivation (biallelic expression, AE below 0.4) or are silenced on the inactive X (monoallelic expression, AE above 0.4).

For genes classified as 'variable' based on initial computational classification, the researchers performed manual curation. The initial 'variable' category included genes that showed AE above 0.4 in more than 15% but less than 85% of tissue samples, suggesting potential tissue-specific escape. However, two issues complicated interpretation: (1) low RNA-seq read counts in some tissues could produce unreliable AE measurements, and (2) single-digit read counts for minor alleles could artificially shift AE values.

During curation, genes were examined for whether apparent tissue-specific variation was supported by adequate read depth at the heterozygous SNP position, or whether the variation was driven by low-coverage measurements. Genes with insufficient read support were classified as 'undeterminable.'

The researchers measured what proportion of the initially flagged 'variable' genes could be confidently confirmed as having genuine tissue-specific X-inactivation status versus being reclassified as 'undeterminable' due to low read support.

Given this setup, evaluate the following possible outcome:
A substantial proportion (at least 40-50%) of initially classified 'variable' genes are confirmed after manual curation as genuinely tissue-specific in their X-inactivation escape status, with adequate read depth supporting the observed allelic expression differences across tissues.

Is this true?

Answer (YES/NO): NO